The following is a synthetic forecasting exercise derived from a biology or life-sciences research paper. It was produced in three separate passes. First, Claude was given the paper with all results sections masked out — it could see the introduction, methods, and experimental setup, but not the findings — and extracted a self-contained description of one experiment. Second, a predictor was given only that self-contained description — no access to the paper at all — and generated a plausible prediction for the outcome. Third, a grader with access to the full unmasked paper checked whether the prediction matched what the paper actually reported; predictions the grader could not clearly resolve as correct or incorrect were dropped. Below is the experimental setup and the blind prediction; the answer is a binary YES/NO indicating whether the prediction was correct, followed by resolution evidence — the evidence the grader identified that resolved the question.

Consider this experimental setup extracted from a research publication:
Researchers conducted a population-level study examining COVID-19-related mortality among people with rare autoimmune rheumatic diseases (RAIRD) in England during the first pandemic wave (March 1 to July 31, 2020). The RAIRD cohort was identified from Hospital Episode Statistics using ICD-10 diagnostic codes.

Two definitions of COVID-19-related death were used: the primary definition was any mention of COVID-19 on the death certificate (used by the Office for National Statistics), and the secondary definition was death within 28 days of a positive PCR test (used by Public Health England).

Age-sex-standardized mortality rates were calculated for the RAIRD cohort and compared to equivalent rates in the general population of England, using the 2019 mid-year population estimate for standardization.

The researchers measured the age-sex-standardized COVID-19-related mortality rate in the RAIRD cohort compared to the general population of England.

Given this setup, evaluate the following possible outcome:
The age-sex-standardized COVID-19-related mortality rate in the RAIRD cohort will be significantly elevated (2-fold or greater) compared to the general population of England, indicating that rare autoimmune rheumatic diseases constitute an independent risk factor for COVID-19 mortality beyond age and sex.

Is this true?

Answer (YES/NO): YES